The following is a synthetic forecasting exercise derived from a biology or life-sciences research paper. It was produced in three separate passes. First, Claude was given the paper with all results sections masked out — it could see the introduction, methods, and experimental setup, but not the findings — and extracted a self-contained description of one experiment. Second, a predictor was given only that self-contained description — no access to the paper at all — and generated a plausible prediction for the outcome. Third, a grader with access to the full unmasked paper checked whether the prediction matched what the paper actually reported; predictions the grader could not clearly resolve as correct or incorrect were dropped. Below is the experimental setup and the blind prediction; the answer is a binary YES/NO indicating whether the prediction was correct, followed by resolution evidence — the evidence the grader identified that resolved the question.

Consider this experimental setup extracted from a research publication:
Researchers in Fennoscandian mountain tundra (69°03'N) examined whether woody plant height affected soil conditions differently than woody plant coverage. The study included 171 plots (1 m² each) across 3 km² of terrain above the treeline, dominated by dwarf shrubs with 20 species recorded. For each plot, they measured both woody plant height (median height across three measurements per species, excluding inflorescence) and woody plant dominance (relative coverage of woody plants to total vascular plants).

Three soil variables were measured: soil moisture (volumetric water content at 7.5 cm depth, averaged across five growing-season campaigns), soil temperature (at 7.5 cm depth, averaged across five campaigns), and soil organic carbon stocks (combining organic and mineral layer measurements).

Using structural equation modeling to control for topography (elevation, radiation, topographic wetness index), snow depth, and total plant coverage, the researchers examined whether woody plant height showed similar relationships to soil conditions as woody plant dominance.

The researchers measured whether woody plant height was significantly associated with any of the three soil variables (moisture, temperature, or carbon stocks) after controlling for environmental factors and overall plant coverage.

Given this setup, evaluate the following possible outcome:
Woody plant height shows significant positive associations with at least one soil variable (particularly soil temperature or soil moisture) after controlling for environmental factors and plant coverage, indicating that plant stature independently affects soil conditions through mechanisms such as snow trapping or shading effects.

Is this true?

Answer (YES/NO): NO